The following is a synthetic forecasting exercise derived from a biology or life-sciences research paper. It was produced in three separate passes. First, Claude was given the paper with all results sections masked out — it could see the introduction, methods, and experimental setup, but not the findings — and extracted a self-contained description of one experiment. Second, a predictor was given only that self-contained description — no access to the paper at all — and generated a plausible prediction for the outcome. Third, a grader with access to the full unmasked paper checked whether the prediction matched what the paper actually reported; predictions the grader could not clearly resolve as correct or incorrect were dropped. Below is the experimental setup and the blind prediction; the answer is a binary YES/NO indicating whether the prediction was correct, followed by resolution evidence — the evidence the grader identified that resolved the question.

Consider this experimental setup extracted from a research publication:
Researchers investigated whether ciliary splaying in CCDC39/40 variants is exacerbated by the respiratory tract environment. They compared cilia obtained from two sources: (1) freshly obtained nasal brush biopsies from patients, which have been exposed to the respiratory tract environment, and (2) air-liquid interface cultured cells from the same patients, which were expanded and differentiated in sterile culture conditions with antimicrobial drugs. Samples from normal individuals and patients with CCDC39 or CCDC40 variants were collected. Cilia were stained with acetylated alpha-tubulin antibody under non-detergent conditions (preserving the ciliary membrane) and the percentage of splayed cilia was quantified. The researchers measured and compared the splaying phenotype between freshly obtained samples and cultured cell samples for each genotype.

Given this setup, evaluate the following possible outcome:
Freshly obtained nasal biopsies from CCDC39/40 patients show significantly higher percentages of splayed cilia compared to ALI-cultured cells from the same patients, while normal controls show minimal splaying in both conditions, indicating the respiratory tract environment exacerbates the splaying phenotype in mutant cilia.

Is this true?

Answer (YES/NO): NO